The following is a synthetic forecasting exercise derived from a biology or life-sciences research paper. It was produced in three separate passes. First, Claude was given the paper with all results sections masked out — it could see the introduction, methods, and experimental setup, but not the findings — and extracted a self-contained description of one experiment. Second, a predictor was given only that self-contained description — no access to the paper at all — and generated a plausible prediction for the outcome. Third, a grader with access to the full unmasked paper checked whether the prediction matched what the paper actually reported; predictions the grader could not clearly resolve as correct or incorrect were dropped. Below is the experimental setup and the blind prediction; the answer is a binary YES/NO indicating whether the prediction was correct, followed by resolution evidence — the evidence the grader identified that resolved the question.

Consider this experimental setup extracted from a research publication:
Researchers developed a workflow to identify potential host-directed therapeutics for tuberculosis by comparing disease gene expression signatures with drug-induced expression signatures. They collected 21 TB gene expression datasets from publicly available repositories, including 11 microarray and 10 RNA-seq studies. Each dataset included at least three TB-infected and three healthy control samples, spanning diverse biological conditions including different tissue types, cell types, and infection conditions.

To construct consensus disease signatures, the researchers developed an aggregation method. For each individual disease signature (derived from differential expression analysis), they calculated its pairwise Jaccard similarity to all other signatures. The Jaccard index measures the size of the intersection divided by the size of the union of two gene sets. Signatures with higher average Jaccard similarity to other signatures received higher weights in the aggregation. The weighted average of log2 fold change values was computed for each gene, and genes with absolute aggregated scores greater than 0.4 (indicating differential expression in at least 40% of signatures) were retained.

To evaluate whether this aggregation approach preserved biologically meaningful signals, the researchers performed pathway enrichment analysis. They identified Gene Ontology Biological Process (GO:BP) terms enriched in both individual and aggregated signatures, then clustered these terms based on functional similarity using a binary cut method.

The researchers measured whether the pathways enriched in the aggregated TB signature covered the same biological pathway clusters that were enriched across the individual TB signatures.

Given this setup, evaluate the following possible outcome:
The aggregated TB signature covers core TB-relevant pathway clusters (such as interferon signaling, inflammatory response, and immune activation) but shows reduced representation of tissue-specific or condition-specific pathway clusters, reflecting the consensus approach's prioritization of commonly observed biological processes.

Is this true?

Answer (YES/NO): NO